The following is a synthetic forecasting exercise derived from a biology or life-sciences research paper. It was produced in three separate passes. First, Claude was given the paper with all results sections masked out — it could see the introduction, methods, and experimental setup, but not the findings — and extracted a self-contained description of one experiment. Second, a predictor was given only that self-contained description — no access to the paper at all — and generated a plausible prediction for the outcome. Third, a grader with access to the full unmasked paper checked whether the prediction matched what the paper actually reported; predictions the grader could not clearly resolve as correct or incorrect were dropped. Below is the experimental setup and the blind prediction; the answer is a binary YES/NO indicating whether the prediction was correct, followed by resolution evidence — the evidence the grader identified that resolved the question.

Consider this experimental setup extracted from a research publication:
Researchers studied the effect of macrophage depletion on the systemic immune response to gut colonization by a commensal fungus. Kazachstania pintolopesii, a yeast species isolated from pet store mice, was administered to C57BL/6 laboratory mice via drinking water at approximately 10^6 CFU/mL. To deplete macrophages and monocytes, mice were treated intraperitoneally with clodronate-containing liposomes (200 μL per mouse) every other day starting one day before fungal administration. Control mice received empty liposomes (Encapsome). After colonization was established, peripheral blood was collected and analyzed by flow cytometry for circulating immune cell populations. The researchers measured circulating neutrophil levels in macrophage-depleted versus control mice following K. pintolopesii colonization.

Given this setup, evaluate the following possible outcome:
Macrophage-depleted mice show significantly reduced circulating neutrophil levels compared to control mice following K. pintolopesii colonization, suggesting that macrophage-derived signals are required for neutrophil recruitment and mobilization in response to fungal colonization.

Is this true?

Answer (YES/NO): NO